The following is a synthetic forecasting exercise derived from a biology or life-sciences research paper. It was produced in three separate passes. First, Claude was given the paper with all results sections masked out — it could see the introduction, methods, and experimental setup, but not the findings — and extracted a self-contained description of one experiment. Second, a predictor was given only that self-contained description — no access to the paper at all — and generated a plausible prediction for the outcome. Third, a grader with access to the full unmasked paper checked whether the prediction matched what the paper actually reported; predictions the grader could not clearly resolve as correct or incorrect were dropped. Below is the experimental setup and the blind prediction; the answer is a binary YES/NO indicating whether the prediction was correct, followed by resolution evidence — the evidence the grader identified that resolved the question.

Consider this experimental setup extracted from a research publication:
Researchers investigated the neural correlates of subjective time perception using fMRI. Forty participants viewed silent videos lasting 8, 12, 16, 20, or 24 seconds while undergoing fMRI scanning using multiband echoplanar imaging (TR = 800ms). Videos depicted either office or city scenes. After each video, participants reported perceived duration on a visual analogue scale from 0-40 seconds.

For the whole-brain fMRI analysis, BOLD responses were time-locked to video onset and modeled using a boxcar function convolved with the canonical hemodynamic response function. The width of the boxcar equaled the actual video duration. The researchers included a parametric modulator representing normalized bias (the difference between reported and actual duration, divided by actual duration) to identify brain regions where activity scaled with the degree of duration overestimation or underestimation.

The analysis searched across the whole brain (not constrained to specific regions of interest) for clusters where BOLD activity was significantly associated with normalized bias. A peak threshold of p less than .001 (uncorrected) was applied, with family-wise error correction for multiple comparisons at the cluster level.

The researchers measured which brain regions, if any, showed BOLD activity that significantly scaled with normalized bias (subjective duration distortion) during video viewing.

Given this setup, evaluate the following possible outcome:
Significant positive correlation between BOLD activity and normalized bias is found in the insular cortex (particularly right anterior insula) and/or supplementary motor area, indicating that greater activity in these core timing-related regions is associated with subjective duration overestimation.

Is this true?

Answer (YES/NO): YES